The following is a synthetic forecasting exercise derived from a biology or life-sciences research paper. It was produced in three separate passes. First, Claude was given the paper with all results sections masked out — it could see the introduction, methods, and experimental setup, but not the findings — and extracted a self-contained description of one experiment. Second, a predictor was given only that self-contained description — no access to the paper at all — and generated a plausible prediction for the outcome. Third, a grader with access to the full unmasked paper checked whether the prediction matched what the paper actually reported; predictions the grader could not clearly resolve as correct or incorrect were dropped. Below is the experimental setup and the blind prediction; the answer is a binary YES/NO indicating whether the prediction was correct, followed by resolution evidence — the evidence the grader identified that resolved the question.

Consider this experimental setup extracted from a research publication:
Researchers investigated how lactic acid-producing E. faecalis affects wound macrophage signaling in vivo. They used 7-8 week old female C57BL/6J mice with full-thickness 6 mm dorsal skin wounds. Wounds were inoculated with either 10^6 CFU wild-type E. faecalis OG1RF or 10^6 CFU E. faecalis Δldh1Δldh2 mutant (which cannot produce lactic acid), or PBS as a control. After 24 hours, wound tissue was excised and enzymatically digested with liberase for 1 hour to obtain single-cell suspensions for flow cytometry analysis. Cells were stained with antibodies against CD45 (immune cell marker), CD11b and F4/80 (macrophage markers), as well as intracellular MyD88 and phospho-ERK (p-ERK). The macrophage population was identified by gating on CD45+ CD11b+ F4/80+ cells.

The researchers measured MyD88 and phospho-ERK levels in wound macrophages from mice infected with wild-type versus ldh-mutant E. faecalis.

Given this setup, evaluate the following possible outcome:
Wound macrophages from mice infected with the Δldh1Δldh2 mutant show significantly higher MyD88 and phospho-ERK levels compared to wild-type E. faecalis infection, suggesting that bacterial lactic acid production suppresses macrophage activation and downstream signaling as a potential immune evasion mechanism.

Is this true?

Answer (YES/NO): YES